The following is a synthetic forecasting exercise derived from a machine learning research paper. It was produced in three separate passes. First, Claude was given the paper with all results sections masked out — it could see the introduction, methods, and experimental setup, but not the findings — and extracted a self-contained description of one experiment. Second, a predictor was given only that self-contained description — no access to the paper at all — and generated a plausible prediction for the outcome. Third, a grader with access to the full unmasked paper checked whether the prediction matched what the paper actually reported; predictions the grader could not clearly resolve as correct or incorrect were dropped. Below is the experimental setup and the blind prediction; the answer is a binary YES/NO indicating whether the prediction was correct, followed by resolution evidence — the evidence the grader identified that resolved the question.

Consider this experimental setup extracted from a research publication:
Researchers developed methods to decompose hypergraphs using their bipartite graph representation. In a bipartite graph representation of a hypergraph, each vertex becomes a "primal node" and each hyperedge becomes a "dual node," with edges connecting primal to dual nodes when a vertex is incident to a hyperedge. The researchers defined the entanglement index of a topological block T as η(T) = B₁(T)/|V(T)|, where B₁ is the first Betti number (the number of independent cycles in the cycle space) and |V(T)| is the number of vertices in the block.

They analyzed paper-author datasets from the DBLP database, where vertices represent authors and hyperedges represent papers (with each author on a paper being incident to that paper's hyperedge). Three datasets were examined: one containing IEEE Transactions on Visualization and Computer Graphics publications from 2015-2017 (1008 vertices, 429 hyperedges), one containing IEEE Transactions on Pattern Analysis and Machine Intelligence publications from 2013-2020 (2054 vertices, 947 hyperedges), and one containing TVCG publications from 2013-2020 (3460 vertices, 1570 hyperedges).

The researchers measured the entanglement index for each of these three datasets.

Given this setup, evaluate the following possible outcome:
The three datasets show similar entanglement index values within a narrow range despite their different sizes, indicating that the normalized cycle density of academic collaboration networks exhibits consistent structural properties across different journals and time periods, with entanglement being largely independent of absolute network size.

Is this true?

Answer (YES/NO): NO